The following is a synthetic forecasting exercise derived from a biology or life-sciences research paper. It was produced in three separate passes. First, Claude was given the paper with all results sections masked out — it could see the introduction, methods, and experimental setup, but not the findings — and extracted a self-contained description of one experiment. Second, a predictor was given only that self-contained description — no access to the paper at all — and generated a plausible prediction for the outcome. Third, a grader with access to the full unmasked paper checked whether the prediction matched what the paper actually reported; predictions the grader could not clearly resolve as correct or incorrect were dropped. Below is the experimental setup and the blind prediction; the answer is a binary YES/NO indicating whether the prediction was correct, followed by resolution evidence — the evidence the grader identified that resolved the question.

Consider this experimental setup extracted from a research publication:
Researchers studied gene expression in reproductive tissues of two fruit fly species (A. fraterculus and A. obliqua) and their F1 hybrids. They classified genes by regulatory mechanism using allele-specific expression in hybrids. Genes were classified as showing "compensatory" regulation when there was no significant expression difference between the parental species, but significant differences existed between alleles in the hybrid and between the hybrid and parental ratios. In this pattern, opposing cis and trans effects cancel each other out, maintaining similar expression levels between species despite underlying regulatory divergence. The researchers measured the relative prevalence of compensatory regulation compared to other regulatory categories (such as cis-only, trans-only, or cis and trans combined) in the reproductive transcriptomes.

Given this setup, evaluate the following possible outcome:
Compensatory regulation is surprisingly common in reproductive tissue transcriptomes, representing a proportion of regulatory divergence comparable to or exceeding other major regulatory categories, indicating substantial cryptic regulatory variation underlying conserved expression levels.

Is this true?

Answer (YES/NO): YES